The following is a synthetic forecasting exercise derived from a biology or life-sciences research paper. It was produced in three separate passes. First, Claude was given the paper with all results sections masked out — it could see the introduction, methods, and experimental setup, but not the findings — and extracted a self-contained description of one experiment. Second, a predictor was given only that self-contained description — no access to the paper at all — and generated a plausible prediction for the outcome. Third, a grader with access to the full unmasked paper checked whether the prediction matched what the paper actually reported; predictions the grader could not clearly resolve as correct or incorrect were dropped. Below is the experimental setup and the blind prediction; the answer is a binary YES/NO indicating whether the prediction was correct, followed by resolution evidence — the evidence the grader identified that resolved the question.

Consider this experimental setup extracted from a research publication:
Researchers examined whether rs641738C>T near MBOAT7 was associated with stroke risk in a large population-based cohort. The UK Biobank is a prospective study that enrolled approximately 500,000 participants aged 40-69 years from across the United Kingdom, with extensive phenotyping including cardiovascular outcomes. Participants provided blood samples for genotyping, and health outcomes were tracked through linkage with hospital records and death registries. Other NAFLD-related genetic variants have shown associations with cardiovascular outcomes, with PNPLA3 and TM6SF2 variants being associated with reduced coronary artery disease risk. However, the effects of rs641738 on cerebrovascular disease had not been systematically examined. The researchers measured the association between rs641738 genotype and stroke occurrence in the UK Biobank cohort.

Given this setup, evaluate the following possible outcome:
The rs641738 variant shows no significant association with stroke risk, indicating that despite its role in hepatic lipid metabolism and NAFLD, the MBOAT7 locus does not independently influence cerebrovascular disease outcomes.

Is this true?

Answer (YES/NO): NO